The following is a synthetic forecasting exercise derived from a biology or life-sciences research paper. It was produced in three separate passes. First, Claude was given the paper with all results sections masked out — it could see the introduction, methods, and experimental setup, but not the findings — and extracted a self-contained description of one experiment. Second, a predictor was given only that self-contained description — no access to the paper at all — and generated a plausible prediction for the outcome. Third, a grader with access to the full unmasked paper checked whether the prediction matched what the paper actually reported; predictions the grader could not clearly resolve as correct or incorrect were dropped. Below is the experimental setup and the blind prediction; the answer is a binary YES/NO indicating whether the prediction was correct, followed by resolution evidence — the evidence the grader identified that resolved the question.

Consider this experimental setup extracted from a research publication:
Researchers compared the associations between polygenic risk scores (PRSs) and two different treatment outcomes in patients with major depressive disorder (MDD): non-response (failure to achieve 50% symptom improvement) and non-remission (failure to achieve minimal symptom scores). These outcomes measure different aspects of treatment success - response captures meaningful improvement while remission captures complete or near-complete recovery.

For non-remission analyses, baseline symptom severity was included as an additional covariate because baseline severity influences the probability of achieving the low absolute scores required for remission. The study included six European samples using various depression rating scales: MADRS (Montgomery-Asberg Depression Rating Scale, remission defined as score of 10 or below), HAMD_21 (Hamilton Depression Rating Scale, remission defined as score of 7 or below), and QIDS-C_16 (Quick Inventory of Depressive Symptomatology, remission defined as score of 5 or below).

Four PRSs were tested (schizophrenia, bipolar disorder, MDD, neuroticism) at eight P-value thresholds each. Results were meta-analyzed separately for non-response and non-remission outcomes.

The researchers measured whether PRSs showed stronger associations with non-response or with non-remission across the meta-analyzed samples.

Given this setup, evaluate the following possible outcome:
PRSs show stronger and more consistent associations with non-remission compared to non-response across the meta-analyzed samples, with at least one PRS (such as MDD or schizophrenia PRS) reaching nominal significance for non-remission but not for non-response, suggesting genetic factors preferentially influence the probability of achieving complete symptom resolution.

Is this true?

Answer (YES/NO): YES